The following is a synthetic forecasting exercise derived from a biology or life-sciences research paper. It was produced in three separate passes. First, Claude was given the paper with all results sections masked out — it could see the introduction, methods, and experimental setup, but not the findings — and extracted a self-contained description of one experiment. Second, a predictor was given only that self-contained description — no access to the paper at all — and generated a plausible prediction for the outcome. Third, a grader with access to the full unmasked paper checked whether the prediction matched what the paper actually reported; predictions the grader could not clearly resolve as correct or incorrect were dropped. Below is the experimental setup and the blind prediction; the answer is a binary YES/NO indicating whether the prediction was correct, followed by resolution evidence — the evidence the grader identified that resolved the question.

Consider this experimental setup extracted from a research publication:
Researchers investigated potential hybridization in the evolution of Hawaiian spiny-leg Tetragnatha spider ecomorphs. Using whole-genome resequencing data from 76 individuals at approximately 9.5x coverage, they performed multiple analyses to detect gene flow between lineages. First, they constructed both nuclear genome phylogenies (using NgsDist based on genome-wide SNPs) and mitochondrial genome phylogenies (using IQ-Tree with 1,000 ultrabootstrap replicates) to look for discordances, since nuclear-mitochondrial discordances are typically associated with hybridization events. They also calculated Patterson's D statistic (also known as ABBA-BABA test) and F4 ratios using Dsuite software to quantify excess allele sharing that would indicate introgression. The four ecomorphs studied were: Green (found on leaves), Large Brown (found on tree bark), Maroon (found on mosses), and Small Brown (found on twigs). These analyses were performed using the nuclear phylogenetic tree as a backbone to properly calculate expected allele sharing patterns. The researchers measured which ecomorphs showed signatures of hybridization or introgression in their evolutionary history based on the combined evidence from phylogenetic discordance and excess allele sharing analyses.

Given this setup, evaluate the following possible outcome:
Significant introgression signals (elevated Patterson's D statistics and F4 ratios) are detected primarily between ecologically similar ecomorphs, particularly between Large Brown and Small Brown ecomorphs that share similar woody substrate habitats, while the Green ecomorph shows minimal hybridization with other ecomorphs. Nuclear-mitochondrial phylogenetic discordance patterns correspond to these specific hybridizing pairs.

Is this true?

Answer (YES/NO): NO